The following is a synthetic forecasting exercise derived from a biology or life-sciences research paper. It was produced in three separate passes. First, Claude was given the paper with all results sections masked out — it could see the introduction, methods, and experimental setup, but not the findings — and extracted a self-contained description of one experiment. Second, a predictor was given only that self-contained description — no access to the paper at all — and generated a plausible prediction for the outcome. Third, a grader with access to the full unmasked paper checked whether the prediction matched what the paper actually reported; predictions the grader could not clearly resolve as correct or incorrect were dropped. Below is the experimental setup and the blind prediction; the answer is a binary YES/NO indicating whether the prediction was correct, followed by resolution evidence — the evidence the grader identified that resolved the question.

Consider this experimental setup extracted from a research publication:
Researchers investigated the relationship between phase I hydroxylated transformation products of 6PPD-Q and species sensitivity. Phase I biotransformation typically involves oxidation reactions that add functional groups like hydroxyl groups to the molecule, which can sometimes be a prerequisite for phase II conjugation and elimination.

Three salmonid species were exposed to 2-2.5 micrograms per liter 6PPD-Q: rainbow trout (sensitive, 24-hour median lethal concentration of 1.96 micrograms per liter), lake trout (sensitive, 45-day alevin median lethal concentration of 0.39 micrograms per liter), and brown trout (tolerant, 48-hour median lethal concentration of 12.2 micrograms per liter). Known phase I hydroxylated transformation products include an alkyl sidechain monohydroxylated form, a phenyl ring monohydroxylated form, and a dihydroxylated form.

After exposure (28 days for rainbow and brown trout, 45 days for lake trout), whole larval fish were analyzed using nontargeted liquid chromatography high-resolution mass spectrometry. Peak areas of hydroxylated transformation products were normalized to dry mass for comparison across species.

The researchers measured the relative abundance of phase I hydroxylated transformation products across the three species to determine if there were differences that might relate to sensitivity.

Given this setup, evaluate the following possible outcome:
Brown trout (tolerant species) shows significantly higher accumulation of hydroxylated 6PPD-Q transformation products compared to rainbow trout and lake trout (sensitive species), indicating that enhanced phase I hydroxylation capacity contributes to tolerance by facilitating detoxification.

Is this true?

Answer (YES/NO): NO